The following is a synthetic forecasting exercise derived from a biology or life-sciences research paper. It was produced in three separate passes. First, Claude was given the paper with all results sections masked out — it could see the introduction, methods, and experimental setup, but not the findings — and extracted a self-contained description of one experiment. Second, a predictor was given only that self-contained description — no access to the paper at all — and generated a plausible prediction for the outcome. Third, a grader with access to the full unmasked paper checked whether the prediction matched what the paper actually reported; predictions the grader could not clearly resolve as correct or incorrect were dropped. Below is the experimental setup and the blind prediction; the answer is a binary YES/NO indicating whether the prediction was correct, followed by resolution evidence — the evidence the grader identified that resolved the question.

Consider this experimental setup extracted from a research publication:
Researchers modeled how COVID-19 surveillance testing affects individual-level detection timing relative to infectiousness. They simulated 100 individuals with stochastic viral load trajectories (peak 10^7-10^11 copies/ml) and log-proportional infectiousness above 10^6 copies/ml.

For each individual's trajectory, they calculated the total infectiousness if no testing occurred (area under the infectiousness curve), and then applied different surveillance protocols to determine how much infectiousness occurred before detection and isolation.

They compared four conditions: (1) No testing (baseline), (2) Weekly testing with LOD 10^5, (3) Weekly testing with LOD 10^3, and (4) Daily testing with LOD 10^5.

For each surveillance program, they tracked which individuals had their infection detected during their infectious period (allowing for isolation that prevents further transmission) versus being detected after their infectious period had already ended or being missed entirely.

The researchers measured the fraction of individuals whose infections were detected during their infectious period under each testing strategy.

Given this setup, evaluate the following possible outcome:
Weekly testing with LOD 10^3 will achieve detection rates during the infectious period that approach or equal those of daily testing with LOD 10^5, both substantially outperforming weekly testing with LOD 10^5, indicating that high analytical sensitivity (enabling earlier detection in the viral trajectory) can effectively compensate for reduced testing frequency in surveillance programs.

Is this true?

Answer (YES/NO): NO